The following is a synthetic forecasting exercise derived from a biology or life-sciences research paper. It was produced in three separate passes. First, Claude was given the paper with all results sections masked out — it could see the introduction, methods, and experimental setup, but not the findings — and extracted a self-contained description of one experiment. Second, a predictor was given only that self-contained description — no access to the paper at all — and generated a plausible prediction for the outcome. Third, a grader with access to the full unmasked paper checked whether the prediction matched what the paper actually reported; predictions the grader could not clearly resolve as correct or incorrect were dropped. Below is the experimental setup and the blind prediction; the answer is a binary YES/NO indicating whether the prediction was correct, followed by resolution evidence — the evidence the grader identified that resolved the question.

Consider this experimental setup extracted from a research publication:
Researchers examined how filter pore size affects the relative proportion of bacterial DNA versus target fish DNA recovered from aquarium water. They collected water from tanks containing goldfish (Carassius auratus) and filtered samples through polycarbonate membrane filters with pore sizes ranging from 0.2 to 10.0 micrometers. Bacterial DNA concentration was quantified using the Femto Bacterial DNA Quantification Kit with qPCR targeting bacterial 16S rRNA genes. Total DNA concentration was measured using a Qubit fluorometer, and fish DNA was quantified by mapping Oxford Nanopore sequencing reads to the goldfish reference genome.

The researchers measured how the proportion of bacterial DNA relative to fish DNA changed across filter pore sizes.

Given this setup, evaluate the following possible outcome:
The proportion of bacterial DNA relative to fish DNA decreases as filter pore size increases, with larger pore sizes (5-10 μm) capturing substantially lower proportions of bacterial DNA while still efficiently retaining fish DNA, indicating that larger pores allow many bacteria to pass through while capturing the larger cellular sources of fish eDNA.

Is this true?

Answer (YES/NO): NO